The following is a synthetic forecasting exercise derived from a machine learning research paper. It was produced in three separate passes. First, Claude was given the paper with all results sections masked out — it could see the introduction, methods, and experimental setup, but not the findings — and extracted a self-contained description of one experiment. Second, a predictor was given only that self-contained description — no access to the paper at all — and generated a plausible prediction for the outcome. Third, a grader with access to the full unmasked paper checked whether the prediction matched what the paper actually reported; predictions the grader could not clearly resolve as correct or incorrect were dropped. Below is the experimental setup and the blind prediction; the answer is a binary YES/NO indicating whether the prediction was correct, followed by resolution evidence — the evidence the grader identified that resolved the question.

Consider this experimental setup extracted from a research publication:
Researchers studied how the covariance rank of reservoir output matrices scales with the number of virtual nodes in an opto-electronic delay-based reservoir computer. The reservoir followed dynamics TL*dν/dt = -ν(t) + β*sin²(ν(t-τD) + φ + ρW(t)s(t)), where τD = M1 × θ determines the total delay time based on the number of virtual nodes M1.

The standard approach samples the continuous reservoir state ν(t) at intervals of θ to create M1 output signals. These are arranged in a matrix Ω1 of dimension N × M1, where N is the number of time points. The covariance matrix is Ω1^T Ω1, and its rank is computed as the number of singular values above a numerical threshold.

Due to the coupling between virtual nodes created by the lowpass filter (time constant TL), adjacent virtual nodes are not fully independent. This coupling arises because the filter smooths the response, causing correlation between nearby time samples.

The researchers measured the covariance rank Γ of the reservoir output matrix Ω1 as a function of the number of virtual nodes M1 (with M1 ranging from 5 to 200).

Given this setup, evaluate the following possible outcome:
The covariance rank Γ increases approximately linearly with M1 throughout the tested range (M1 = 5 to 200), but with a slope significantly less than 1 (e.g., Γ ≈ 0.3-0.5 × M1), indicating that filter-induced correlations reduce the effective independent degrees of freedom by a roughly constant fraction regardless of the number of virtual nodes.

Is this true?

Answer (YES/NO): NO